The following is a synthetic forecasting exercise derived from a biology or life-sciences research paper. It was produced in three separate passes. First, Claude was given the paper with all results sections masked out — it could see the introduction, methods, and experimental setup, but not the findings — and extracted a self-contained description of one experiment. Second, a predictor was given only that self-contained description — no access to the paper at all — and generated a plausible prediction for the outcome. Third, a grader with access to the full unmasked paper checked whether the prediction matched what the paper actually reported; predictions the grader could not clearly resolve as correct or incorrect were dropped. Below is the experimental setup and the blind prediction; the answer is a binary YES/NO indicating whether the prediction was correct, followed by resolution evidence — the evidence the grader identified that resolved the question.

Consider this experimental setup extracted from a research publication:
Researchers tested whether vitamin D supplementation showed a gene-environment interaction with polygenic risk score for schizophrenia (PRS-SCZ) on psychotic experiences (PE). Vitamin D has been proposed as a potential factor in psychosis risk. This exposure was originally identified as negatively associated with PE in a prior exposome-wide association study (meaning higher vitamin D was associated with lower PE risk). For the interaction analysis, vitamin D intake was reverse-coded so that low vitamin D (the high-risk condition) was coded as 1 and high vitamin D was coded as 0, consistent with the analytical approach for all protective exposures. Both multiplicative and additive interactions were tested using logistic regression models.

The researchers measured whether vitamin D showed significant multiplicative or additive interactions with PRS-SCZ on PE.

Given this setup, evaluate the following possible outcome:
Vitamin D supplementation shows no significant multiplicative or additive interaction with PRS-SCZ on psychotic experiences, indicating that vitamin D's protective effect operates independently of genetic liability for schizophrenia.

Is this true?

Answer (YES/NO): NO